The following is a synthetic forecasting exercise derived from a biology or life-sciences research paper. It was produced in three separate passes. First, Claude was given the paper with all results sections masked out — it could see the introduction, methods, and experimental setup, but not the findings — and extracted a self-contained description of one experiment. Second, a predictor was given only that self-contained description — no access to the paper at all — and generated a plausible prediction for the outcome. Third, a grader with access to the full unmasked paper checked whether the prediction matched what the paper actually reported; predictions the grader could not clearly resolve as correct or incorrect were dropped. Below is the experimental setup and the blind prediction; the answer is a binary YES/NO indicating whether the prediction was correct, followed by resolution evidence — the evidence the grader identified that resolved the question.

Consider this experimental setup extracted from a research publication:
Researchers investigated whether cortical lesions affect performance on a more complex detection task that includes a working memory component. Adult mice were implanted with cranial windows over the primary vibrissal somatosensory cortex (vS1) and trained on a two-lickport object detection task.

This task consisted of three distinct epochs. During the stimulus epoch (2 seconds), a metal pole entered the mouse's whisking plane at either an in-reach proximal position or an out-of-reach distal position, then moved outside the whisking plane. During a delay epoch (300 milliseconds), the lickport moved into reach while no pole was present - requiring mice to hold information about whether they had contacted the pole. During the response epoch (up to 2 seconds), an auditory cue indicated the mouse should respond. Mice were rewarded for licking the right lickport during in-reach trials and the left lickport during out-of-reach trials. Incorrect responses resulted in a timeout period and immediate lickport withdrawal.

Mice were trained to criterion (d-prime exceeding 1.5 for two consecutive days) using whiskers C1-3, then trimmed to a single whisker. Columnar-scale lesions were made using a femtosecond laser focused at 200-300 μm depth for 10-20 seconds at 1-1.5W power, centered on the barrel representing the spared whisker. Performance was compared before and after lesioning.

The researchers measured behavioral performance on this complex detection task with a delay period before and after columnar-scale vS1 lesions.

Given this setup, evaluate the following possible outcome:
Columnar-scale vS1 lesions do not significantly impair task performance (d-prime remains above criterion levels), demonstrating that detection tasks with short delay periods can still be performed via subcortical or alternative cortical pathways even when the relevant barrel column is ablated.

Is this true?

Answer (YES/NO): YES